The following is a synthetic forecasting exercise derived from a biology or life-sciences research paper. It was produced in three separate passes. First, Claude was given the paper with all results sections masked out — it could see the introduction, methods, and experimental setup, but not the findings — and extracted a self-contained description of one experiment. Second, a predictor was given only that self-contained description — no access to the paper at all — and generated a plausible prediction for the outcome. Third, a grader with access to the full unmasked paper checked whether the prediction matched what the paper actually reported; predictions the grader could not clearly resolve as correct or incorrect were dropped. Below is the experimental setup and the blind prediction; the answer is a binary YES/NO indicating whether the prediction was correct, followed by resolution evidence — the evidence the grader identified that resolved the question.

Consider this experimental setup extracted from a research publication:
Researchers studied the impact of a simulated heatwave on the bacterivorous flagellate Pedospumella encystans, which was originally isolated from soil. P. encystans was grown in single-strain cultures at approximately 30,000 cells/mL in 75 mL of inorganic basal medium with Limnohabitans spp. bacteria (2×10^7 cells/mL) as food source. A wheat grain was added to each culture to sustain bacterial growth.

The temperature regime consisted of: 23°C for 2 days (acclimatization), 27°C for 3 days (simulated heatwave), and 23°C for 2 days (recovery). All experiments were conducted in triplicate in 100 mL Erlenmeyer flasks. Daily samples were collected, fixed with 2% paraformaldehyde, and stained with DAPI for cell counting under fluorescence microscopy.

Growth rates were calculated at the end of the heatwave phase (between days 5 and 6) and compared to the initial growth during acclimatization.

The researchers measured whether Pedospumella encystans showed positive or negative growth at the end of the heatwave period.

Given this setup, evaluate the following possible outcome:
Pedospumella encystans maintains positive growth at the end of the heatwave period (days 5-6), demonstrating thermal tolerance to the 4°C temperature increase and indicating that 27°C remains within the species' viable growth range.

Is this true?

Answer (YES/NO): NO